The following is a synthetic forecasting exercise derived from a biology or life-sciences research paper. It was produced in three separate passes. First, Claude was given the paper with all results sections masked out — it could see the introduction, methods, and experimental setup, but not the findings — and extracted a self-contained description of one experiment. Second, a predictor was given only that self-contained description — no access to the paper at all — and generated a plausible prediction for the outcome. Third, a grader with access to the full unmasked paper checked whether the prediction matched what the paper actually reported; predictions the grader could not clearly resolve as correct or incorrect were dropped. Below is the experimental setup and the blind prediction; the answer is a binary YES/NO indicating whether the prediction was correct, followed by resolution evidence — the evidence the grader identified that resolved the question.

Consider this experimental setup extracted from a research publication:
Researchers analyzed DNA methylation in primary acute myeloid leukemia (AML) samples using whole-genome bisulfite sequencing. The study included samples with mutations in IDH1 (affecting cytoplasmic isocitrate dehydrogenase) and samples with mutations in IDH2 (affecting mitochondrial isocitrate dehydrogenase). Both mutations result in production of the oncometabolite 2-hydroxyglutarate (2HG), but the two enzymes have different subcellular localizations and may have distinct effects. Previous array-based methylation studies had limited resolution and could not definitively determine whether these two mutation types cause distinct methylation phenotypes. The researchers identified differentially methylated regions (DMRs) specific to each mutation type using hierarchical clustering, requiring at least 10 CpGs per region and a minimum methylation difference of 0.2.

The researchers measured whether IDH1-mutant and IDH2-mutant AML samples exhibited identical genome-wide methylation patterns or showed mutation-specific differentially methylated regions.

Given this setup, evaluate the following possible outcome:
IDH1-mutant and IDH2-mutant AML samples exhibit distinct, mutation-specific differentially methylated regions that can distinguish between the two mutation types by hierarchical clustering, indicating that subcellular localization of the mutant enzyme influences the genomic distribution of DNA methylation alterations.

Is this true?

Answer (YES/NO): NO